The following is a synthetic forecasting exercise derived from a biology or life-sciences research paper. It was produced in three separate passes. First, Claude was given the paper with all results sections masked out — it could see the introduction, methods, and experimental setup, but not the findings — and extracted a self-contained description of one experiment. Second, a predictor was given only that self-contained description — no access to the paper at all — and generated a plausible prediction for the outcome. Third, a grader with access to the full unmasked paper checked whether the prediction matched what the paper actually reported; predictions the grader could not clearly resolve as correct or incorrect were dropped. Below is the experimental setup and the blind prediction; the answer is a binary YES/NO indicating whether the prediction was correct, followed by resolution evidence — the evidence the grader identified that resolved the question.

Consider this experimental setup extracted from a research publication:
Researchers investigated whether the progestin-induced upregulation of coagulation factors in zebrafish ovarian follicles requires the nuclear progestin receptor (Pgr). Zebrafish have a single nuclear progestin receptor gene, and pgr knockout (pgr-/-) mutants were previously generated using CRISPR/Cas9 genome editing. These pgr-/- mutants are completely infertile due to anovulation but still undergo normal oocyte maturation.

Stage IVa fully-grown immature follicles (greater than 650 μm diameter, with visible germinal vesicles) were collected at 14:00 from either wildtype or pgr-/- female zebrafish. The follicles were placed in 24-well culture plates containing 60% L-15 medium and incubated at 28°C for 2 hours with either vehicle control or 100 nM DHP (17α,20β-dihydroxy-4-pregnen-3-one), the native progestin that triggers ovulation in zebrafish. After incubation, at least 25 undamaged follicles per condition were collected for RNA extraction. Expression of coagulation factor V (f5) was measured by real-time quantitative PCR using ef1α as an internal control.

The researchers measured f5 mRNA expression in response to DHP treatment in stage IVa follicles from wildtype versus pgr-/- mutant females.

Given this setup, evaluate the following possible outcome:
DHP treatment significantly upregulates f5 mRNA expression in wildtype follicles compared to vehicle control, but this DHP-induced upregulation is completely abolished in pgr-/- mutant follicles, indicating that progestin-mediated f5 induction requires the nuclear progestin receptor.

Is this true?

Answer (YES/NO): YES